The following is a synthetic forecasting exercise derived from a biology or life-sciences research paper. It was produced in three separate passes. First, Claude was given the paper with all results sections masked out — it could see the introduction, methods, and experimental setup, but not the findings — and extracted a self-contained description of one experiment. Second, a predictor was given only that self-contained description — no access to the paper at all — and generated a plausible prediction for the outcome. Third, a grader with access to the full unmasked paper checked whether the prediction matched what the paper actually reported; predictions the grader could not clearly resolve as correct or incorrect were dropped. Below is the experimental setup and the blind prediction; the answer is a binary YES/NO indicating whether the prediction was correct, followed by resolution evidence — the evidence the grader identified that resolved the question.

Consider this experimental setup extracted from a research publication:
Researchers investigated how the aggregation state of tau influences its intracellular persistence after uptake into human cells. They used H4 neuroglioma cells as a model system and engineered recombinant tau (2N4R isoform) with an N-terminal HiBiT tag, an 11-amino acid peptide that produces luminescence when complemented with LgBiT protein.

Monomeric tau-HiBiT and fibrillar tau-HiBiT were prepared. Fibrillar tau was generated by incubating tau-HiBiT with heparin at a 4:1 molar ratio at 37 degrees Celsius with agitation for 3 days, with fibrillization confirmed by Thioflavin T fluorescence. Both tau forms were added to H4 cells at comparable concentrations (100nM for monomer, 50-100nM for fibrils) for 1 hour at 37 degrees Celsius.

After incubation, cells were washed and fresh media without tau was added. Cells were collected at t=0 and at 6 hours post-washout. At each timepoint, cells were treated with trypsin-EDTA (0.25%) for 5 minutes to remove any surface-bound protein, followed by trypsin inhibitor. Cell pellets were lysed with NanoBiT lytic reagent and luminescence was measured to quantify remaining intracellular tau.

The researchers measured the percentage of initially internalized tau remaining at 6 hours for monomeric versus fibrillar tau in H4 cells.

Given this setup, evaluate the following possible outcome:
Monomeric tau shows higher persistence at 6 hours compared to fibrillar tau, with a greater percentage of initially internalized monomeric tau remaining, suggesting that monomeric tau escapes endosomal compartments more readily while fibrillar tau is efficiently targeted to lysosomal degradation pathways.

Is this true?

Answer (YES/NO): NO